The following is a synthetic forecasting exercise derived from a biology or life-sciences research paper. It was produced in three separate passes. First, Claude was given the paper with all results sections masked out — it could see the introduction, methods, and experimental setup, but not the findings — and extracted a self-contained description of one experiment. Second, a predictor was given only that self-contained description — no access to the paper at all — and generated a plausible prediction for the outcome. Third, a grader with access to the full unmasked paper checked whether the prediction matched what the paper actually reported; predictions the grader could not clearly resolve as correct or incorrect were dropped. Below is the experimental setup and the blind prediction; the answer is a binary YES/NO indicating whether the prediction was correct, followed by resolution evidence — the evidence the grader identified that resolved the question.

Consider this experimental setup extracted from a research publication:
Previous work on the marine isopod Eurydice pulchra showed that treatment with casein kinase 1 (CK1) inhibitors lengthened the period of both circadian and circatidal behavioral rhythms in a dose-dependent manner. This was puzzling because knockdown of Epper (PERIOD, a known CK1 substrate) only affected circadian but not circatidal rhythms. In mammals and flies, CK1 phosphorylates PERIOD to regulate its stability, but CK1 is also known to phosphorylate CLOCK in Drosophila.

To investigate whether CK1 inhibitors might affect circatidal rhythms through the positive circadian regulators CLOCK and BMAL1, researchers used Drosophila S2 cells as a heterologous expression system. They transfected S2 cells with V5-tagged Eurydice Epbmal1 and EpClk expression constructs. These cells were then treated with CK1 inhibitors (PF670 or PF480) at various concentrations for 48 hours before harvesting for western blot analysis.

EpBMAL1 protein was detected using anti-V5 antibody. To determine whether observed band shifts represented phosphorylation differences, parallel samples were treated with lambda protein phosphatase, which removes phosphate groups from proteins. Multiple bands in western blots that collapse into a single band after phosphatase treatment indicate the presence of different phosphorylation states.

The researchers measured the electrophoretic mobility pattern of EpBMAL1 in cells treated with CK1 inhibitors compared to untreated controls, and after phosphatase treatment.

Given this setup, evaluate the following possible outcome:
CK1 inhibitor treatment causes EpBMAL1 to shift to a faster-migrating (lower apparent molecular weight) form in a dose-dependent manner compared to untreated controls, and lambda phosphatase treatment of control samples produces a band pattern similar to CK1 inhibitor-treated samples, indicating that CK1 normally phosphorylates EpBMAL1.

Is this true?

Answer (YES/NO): NO